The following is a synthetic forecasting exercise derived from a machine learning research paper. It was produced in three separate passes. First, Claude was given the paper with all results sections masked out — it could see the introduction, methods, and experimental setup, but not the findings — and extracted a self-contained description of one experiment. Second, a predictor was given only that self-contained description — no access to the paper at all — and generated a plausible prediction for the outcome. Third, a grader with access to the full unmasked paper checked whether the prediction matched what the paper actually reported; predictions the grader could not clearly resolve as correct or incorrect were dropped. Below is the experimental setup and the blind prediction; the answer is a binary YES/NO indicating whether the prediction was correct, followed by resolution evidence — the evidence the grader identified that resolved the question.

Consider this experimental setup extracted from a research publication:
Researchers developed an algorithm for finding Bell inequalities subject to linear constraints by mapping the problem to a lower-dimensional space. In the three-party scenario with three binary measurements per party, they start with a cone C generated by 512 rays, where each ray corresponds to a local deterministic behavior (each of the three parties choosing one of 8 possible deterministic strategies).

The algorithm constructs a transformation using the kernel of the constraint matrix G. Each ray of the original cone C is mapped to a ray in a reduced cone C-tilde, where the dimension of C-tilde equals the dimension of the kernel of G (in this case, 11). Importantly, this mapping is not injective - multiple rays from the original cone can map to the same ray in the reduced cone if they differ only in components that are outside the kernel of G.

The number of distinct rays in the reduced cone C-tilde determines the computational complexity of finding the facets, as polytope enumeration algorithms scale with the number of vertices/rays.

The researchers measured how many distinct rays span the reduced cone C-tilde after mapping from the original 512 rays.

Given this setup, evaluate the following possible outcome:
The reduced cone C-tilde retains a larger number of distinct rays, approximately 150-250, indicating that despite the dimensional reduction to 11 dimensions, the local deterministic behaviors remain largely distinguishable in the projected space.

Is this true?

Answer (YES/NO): NO